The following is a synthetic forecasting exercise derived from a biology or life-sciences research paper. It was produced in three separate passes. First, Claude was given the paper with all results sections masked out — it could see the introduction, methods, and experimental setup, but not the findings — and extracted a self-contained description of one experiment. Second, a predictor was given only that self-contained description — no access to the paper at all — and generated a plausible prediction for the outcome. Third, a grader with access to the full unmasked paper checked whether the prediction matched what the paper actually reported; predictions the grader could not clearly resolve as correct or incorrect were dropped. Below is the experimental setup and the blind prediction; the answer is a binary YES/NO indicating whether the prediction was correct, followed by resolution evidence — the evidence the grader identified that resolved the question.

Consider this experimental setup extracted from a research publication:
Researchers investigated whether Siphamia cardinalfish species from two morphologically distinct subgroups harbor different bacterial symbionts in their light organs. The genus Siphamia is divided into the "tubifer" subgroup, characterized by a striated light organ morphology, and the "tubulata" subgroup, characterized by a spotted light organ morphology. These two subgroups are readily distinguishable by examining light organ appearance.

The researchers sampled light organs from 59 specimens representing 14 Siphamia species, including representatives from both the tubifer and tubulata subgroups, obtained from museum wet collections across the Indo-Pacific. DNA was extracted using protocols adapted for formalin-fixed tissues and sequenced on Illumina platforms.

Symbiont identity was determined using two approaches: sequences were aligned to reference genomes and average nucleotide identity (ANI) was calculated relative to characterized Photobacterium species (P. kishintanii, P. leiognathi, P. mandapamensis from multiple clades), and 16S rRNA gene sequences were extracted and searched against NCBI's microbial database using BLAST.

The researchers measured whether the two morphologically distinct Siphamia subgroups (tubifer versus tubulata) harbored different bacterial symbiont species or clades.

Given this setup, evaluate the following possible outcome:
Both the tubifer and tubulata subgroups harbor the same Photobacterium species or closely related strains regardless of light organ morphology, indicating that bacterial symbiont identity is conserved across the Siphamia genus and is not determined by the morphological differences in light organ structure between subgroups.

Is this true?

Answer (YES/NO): YES